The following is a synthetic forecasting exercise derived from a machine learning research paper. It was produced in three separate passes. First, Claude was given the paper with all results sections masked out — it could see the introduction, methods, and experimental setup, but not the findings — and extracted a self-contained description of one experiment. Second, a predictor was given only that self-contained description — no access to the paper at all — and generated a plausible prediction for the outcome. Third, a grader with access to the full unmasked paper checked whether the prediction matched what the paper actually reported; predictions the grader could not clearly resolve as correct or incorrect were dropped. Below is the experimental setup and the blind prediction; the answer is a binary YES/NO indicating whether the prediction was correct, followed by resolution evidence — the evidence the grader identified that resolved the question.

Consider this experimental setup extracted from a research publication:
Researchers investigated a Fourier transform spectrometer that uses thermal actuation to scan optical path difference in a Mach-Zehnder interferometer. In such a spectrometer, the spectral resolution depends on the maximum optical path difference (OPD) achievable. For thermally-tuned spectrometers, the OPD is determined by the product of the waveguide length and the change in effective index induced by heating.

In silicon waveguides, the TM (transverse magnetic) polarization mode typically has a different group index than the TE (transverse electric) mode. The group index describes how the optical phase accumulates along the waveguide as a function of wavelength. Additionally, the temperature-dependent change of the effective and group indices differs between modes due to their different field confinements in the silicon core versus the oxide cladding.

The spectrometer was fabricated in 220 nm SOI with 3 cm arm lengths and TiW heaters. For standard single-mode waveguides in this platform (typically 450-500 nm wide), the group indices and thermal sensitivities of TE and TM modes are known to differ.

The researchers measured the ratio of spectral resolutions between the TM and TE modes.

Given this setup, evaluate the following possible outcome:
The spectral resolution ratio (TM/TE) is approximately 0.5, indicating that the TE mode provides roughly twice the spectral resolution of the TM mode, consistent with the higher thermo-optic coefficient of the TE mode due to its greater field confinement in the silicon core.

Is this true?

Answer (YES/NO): NO